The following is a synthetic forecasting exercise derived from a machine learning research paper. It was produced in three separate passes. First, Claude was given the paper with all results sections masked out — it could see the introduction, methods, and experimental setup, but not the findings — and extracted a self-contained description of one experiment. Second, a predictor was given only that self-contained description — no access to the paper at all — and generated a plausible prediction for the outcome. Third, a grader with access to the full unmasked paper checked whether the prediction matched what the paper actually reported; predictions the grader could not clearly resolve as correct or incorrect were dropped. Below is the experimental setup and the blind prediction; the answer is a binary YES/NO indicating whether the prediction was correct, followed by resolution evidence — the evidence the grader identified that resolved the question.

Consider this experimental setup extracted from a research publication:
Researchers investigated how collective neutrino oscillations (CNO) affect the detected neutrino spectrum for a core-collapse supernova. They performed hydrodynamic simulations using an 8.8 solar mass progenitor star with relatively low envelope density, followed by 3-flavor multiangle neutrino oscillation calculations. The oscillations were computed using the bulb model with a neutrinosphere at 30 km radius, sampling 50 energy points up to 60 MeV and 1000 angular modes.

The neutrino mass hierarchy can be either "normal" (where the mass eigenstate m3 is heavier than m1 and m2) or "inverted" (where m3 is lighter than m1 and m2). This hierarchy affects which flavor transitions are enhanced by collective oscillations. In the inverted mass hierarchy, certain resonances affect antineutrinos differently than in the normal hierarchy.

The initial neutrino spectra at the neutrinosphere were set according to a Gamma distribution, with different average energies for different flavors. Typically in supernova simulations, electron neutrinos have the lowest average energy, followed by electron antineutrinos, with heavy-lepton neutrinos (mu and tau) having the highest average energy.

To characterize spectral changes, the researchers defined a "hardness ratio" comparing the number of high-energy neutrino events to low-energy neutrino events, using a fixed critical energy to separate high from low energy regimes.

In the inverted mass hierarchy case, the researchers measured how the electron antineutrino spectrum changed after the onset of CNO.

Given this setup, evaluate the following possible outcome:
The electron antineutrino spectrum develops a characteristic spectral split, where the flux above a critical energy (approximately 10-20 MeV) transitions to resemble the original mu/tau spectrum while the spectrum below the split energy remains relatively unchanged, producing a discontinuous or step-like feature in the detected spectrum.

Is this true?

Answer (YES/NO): NO